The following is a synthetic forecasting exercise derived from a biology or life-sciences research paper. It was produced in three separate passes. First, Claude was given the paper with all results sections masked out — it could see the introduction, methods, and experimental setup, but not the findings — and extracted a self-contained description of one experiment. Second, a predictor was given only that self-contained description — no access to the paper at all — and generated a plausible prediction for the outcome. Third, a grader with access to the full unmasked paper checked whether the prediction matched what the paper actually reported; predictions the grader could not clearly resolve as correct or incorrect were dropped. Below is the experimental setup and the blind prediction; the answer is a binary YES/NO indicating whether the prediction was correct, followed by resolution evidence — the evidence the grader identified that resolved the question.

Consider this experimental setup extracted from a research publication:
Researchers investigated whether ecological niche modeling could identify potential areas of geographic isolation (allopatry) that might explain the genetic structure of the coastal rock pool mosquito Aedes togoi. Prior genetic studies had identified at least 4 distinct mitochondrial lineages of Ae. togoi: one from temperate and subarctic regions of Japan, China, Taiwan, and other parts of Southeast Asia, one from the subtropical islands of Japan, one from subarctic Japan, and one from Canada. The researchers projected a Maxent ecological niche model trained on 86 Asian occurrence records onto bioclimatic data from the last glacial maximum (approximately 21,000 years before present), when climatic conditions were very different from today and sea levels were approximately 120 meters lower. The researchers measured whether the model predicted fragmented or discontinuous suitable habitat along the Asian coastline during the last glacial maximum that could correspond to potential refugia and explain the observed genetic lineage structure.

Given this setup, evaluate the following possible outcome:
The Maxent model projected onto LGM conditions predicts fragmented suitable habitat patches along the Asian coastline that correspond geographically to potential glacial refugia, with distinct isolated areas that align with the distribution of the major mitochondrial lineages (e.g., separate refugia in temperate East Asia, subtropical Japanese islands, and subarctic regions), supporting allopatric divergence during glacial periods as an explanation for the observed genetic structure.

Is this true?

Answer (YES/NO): NO